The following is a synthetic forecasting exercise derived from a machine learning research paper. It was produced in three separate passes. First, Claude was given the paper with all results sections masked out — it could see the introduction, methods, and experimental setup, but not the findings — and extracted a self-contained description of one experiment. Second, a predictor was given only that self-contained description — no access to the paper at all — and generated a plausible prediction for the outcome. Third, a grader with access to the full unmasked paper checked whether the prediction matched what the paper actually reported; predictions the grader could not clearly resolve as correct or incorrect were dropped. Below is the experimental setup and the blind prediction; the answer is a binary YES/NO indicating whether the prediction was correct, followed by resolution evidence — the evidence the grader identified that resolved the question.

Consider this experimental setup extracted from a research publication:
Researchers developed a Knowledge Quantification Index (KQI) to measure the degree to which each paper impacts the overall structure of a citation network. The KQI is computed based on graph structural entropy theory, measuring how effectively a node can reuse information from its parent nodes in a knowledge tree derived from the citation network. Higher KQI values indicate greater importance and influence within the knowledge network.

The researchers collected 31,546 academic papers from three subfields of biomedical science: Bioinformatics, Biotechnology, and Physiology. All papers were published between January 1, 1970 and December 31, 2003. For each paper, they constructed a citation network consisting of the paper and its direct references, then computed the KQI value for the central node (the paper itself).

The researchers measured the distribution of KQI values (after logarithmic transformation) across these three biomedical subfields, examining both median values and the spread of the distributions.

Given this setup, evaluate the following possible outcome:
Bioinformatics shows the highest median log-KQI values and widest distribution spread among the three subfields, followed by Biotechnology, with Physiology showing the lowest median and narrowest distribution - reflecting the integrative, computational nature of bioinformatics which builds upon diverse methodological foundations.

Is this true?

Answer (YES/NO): NO